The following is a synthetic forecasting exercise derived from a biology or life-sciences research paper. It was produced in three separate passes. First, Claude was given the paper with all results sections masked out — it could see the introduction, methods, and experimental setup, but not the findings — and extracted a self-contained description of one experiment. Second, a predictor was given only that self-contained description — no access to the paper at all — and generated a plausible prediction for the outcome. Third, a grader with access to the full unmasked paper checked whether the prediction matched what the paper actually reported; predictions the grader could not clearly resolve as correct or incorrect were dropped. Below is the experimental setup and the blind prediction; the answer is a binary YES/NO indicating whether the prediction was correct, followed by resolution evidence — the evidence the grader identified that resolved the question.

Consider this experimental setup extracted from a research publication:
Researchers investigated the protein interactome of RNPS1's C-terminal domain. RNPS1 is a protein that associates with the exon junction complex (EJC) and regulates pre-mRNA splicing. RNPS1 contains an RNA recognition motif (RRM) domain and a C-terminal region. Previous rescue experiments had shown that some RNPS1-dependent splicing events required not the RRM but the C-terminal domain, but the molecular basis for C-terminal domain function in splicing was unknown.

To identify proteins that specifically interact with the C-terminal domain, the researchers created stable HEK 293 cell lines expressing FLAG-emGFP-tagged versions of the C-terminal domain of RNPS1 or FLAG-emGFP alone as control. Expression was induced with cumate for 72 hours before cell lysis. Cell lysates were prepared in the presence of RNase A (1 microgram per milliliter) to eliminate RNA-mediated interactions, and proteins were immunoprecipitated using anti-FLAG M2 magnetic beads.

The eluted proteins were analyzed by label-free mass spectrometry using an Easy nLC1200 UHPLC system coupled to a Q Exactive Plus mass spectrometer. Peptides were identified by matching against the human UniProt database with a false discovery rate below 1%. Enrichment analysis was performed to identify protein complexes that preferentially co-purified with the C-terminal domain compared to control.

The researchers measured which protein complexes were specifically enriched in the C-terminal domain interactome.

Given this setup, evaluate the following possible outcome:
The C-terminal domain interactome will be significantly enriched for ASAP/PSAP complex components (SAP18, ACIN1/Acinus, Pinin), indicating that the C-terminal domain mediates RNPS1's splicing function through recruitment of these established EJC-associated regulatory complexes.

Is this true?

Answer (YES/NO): NO